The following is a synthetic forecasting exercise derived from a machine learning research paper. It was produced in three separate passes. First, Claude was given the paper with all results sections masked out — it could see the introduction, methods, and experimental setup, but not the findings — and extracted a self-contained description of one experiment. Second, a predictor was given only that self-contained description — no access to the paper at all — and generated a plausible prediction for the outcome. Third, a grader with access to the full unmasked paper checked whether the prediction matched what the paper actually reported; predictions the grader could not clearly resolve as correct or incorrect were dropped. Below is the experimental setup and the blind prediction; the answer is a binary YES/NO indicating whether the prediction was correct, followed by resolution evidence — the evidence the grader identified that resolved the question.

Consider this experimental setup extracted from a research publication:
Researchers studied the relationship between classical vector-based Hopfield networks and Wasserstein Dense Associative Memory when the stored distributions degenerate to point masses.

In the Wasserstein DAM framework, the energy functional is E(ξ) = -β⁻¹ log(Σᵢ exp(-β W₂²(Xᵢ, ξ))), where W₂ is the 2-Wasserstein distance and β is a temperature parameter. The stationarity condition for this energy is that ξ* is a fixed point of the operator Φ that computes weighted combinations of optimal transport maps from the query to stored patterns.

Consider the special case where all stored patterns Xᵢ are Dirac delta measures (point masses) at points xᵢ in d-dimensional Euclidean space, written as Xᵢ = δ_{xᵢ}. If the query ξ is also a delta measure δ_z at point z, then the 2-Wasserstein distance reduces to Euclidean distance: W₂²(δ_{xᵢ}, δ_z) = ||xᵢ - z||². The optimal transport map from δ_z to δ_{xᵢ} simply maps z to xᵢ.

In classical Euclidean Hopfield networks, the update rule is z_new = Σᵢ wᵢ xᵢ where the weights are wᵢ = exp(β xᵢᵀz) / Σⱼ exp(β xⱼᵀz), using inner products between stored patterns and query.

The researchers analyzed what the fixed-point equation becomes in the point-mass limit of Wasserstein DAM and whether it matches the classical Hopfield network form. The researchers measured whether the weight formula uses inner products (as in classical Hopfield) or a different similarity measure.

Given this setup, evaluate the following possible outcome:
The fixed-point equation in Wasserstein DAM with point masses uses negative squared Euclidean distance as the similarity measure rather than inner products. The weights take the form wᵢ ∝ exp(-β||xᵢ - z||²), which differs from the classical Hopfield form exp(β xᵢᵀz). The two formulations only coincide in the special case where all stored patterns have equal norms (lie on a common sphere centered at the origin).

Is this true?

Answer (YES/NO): YES